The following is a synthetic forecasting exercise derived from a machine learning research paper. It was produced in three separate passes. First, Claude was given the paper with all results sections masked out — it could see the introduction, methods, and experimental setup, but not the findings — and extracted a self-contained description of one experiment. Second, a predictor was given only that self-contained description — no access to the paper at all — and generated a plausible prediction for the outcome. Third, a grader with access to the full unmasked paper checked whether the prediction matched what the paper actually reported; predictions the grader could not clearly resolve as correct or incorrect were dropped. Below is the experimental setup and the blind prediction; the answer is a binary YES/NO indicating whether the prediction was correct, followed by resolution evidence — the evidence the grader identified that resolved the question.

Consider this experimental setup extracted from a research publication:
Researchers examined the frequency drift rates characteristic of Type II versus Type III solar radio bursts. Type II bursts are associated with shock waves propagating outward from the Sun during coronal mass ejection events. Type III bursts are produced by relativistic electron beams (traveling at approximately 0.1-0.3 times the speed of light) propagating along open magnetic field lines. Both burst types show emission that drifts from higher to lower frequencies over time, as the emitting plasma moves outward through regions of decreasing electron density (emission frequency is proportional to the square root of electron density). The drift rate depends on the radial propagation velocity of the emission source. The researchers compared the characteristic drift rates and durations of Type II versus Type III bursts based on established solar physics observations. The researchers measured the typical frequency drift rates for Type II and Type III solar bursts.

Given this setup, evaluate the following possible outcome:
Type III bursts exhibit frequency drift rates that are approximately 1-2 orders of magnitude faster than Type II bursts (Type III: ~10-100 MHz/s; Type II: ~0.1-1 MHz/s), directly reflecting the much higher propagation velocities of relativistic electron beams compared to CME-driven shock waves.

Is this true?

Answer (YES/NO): NO